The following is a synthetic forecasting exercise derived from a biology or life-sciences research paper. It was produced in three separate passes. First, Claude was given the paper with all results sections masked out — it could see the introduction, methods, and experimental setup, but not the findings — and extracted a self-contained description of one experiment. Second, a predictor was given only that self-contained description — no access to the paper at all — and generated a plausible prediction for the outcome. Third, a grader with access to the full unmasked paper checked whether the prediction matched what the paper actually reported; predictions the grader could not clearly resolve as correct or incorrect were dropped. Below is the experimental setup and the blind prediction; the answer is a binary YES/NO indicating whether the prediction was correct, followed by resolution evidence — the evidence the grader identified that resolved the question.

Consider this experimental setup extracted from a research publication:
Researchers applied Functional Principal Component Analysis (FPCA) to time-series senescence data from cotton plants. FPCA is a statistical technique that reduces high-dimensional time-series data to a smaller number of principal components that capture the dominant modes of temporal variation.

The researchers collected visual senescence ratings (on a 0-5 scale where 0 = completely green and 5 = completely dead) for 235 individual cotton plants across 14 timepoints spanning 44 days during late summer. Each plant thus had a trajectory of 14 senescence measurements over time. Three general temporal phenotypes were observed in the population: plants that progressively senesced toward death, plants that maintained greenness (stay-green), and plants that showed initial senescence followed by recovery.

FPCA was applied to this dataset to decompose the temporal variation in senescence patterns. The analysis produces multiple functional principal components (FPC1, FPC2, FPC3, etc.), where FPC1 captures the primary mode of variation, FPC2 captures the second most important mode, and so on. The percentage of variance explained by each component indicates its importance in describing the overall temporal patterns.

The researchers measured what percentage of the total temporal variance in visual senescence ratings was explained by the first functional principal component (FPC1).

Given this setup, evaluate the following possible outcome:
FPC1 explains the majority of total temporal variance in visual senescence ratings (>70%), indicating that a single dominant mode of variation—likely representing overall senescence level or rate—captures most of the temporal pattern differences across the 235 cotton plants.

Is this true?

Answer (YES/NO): YES